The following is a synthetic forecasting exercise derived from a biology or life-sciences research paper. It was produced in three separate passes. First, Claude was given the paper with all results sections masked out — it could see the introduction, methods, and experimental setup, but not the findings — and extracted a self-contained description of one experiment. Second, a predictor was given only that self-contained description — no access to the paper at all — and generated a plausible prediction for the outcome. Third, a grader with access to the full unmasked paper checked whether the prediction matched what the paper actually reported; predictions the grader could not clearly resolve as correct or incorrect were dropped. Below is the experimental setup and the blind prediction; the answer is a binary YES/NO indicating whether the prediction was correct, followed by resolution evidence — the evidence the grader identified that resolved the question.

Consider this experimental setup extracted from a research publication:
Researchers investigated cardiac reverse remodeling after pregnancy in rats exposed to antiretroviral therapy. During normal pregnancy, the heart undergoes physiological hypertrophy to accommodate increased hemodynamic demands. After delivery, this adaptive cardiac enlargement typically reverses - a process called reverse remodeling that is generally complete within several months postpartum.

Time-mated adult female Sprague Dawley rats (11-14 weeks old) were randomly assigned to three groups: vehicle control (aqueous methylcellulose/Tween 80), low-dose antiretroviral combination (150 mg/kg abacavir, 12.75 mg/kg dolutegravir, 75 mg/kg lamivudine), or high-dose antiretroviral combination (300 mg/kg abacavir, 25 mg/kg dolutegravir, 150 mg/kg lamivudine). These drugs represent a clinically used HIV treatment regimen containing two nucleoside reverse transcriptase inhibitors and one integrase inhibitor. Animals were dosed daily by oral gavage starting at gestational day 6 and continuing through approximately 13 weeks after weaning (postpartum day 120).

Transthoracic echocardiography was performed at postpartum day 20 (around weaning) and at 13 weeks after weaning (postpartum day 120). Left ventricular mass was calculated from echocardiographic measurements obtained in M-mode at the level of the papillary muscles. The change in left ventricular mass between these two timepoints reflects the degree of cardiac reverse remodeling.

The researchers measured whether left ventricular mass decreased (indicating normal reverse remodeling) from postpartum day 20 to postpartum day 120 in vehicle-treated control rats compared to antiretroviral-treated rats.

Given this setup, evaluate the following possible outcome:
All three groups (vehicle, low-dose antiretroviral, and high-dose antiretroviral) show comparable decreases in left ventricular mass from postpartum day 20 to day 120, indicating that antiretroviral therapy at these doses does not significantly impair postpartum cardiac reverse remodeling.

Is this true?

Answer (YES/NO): NO